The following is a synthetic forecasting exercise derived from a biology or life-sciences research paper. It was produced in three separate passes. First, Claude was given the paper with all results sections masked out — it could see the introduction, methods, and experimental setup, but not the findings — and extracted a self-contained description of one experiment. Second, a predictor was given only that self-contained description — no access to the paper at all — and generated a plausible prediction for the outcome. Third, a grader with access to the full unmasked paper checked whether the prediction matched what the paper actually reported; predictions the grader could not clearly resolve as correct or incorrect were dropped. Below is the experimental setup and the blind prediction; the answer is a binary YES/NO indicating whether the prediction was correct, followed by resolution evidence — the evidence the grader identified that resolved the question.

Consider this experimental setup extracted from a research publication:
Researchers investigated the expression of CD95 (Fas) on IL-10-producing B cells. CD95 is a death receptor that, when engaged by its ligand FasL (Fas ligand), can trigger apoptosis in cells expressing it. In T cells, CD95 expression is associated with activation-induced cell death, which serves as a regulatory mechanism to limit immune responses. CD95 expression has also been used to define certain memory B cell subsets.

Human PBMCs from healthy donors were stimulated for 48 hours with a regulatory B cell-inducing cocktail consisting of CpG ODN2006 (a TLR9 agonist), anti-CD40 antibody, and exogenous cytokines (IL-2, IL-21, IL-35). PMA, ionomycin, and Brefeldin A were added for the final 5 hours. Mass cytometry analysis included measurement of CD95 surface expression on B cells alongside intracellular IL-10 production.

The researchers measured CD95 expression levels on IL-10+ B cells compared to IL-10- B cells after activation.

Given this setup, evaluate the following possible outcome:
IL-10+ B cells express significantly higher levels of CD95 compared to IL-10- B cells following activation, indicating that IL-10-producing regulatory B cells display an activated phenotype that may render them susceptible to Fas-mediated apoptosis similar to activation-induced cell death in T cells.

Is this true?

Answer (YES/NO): NO